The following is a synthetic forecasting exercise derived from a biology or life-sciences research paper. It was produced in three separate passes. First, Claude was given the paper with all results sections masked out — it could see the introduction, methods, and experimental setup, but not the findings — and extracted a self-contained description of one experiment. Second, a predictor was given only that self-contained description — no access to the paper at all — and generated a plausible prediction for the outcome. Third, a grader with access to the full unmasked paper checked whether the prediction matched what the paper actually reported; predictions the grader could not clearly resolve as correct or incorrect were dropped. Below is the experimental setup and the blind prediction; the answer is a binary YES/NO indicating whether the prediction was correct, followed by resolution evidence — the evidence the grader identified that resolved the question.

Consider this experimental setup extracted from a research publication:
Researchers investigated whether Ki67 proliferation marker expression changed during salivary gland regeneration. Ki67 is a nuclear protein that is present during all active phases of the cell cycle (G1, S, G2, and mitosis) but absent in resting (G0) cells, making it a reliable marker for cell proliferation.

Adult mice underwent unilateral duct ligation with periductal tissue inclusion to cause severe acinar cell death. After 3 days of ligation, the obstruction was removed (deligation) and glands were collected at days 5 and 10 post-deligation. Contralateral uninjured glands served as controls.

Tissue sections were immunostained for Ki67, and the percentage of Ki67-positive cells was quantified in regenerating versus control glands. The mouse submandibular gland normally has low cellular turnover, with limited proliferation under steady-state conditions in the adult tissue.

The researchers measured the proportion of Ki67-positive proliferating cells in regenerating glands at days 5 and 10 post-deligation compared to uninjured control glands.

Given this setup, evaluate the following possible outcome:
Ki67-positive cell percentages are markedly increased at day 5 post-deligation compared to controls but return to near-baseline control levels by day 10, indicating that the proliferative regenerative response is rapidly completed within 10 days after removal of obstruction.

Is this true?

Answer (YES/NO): NO